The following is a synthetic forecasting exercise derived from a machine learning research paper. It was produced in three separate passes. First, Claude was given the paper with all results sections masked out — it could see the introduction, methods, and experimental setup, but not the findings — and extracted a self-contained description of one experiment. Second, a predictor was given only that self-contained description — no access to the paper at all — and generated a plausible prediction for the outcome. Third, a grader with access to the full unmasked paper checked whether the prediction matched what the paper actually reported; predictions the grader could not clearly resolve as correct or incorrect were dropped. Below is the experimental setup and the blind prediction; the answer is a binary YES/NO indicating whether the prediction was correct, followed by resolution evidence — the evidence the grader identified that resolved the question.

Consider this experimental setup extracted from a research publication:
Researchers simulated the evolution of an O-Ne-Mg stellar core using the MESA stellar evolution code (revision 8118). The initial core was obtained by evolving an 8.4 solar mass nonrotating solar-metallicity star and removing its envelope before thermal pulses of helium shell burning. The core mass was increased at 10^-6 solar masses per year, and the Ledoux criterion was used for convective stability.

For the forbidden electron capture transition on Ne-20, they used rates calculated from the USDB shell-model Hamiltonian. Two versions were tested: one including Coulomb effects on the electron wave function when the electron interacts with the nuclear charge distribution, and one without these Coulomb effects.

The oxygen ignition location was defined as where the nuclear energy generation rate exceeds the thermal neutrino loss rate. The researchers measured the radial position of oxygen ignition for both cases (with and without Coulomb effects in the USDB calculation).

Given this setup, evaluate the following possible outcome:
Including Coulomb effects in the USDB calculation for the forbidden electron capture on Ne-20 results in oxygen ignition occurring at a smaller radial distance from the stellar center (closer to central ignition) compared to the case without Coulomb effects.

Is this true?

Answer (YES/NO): NO